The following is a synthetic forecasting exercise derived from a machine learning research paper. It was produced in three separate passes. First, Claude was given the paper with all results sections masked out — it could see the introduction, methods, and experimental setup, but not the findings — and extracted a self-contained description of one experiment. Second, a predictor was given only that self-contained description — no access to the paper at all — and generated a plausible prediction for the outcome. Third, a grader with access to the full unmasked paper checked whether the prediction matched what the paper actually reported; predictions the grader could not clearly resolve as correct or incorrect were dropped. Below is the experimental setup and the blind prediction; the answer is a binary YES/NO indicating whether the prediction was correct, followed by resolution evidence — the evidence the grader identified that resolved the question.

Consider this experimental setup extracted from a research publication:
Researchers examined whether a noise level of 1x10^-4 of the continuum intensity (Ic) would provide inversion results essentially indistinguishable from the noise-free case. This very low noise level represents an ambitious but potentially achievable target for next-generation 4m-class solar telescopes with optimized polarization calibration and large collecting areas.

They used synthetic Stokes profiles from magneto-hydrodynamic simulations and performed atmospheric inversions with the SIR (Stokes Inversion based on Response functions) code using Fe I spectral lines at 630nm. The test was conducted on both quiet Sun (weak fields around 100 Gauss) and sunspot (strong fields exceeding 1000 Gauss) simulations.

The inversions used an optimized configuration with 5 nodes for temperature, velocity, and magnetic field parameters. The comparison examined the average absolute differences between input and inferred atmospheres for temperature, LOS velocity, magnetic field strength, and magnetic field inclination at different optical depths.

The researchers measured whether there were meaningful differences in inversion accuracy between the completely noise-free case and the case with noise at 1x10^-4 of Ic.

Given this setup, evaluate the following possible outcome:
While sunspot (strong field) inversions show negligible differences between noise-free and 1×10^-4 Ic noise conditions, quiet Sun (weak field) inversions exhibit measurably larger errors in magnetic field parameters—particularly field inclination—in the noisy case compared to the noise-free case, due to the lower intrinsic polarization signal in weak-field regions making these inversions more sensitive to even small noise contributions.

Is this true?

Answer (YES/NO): NO